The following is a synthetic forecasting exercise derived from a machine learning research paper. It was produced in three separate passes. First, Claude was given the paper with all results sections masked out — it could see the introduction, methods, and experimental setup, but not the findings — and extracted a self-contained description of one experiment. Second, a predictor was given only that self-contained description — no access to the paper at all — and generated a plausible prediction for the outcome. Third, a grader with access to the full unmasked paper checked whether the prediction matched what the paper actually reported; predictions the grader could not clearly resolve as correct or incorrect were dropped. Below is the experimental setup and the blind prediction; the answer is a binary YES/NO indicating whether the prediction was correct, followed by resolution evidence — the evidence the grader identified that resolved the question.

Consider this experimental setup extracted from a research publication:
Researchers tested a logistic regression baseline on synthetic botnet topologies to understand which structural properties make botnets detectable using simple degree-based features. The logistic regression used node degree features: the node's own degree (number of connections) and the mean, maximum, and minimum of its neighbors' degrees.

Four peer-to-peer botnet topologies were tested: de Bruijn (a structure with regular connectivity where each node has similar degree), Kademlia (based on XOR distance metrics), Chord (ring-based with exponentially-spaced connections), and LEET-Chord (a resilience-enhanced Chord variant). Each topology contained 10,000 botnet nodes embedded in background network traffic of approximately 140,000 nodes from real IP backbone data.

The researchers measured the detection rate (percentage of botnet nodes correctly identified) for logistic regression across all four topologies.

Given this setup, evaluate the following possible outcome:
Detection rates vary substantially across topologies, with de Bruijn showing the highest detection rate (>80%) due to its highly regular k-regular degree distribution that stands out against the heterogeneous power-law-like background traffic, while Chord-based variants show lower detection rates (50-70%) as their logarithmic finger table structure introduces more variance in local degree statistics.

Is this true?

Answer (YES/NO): NO